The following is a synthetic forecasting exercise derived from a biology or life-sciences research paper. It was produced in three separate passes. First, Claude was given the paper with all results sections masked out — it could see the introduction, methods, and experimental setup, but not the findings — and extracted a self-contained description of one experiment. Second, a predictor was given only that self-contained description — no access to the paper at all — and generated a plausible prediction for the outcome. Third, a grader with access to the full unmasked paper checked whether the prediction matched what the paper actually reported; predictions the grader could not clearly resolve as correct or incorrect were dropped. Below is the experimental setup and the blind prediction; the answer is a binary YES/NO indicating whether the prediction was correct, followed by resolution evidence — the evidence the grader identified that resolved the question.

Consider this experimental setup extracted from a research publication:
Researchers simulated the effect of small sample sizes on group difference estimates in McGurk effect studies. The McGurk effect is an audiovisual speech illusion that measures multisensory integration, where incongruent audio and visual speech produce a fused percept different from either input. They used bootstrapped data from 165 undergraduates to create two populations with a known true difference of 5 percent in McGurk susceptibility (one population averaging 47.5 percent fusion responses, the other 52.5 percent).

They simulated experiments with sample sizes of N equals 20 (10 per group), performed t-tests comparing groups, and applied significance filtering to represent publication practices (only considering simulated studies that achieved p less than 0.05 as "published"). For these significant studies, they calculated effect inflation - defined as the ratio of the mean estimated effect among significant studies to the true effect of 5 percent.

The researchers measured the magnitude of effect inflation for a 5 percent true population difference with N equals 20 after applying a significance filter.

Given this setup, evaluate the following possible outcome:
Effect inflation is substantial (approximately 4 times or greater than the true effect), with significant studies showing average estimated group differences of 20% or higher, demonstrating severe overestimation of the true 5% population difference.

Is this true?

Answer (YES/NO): YES